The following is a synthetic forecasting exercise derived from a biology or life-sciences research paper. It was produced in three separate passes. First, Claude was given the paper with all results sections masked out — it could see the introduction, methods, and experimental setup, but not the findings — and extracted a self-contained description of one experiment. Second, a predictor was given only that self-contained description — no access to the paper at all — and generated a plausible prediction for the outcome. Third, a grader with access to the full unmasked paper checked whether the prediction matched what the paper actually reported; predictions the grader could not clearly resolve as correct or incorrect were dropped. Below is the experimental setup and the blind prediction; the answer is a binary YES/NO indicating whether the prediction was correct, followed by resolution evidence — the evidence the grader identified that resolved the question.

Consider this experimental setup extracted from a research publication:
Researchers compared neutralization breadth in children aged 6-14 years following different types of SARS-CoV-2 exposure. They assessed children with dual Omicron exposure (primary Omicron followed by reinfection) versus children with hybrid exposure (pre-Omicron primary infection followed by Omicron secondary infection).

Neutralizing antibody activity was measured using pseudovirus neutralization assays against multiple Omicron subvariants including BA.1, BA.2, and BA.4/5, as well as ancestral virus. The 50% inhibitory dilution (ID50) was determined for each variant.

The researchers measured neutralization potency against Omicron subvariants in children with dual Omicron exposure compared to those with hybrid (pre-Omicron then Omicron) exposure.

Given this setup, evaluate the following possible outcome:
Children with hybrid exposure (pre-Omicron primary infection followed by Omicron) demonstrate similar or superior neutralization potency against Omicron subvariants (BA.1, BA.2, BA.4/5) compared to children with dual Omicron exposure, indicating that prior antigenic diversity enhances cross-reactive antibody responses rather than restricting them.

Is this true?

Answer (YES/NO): YES